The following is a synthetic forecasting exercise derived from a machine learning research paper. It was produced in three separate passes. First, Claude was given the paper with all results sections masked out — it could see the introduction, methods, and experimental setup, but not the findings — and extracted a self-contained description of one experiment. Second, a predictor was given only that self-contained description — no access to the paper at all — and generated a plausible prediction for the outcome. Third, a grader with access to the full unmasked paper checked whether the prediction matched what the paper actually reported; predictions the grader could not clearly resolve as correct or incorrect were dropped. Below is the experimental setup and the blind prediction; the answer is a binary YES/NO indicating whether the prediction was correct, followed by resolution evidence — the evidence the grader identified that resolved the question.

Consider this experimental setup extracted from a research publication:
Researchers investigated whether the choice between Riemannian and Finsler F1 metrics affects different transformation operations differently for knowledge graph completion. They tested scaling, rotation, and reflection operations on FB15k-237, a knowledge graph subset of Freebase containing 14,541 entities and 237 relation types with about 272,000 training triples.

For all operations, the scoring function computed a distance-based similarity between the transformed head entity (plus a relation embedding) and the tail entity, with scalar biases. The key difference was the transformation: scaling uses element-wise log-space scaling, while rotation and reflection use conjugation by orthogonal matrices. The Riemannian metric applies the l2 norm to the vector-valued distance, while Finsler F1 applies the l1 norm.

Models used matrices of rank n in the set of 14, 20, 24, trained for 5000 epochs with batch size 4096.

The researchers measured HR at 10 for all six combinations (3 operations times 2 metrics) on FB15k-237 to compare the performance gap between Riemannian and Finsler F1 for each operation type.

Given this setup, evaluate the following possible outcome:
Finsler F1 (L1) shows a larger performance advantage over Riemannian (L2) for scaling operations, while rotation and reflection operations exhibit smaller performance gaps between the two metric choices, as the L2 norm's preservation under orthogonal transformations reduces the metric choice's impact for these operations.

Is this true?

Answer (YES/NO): NO